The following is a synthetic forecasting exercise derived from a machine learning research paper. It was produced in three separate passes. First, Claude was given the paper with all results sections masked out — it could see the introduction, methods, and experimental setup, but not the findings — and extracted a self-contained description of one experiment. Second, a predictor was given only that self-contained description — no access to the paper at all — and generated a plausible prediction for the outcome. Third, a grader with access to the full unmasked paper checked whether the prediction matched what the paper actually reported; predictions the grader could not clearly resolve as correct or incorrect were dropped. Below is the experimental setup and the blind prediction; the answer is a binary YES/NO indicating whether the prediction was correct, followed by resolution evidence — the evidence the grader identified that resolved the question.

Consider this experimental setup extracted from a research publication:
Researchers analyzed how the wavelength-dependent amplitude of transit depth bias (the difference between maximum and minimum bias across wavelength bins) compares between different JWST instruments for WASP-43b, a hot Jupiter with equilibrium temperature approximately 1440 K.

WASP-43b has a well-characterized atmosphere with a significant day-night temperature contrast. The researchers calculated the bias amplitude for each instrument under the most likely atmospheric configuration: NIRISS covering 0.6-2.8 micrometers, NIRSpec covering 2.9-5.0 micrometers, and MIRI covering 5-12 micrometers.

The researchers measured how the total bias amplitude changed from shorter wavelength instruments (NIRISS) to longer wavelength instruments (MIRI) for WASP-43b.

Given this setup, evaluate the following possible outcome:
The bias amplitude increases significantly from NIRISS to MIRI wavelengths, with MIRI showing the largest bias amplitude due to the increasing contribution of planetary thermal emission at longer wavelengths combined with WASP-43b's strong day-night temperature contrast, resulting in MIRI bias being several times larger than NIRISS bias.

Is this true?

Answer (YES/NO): NO